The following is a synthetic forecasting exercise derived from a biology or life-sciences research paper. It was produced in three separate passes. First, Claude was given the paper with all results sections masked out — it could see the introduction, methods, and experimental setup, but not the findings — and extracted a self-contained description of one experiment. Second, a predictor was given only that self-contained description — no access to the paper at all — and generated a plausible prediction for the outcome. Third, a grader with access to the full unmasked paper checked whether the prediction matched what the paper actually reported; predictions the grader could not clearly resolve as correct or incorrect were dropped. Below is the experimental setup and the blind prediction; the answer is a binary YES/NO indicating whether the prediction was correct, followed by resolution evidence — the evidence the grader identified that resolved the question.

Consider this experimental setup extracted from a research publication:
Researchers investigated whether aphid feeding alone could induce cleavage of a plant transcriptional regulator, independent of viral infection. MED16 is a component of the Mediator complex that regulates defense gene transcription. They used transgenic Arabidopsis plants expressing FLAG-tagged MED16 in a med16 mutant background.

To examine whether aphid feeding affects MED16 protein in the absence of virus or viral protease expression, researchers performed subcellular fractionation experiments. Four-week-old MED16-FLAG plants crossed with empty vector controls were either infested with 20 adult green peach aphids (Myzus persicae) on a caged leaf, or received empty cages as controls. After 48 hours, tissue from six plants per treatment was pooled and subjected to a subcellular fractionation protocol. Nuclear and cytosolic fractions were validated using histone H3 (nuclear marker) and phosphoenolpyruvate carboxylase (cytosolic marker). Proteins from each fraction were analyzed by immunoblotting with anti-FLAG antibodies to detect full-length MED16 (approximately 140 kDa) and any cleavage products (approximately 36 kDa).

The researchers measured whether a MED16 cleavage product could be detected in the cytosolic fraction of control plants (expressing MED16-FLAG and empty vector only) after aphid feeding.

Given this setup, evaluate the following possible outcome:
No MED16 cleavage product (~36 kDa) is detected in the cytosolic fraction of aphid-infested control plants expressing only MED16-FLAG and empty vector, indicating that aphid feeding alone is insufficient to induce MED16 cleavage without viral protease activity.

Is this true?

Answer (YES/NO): NO